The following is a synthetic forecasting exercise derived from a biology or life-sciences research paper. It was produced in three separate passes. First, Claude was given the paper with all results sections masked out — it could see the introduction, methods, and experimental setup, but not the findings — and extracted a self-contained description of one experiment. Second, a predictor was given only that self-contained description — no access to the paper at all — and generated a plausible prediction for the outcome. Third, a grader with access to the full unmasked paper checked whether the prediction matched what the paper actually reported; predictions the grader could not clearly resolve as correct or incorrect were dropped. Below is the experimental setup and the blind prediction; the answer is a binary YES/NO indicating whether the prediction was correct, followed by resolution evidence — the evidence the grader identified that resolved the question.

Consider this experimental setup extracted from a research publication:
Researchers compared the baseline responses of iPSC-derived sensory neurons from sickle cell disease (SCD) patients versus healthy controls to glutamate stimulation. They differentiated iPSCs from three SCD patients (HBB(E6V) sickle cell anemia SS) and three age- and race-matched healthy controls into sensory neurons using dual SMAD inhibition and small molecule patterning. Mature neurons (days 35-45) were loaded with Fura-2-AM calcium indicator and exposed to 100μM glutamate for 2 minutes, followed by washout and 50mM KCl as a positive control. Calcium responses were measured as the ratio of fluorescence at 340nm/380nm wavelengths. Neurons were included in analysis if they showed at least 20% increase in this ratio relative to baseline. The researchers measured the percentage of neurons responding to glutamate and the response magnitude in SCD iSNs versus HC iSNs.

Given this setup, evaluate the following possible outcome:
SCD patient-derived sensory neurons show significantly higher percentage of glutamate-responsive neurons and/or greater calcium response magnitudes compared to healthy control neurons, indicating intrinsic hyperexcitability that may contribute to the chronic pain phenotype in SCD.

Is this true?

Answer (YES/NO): NO